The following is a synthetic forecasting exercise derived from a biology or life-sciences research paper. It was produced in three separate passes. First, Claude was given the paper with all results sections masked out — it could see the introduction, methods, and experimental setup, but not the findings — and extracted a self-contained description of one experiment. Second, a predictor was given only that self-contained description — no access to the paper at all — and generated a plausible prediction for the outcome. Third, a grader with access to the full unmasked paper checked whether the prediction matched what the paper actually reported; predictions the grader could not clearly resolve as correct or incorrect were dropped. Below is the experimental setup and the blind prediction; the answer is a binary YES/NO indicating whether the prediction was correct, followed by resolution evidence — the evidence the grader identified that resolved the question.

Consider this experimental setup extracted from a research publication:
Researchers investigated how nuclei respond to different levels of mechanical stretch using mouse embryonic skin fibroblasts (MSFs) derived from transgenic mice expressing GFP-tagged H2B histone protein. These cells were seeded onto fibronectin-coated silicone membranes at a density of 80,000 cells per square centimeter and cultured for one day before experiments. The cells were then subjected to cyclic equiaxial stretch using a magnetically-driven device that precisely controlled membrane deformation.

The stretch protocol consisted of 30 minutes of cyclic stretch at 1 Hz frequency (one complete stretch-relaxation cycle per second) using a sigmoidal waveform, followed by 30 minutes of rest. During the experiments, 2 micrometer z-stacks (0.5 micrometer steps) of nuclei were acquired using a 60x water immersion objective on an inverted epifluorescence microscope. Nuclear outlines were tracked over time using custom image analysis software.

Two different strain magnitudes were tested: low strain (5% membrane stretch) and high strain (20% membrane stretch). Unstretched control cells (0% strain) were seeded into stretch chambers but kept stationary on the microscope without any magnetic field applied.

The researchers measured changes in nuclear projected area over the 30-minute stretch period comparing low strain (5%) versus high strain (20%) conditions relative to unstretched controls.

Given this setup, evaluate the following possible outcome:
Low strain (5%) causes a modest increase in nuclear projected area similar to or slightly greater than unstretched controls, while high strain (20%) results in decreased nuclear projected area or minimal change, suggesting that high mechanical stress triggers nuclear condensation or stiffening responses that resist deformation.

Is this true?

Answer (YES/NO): YES